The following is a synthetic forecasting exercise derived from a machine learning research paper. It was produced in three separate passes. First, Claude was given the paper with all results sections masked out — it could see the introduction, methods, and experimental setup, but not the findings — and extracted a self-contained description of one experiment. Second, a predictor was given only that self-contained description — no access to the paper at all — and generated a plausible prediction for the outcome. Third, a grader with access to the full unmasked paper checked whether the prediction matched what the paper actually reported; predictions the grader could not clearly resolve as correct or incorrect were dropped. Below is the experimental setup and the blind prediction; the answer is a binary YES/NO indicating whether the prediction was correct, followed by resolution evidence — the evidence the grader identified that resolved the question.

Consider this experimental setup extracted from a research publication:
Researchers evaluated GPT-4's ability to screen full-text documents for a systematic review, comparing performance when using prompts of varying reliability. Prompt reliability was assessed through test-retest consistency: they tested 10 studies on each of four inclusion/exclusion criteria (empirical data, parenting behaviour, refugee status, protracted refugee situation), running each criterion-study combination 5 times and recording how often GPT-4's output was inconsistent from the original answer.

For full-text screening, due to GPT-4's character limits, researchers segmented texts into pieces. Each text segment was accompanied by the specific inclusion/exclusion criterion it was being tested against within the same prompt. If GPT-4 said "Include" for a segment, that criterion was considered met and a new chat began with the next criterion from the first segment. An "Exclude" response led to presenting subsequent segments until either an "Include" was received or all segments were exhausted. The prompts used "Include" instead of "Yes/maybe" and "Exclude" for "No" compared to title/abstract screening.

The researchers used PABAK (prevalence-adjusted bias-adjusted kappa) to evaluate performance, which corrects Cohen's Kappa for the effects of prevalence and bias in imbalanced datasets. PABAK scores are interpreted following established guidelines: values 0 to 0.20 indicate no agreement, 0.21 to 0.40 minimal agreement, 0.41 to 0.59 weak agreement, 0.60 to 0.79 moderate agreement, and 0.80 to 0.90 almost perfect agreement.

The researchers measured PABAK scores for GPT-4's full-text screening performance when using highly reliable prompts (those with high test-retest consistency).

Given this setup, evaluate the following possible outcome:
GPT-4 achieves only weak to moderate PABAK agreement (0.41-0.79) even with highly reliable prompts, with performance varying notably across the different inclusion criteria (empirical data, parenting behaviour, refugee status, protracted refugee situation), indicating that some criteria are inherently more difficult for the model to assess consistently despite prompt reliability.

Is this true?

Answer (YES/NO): NO